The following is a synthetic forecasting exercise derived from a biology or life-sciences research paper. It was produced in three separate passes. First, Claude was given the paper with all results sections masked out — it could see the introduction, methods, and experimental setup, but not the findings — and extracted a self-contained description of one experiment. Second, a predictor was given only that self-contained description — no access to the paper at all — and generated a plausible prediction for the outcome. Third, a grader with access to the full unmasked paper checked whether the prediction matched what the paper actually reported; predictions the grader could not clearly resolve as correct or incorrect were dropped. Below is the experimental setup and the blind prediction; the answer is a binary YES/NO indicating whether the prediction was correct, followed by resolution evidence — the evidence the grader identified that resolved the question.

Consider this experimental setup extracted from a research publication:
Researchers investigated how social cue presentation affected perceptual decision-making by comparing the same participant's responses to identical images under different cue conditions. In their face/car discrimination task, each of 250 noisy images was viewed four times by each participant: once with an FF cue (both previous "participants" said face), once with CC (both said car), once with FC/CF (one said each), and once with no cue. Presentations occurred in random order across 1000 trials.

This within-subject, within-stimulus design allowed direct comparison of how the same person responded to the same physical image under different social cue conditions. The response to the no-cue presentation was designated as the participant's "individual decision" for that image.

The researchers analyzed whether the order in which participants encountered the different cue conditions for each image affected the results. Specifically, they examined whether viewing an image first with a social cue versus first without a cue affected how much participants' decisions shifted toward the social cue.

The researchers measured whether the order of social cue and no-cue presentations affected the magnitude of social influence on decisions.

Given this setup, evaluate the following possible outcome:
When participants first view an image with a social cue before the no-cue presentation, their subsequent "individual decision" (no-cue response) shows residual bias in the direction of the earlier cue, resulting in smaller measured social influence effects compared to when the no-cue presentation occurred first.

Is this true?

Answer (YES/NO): NO